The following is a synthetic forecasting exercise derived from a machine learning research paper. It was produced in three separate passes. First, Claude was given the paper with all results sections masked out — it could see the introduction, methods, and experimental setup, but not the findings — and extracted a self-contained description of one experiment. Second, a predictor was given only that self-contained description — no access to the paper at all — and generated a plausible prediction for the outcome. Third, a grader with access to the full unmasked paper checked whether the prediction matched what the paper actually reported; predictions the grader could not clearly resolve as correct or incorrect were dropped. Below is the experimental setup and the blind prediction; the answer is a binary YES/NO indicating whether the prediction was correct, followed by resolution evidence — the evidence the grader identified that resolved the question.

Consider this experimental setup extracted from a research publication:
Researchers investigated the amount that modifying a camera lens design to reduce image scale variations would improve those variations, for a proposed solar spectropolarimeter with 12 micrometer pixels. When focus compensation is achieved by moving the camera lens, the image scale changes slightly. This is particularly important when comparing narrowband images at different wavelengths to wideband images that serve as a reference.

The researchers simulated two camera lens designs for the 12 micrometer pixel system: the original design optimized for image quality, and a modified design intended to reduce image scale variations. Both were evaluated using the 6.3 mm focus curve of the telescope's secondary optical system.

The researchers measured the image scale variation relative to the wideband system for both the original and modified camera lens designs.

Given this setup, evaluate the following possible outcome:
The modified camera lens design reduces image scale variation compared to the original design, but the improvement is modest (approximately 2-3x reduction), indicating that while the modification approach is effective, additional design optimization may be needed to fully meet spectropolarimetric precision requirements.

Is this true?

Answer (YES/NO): NO